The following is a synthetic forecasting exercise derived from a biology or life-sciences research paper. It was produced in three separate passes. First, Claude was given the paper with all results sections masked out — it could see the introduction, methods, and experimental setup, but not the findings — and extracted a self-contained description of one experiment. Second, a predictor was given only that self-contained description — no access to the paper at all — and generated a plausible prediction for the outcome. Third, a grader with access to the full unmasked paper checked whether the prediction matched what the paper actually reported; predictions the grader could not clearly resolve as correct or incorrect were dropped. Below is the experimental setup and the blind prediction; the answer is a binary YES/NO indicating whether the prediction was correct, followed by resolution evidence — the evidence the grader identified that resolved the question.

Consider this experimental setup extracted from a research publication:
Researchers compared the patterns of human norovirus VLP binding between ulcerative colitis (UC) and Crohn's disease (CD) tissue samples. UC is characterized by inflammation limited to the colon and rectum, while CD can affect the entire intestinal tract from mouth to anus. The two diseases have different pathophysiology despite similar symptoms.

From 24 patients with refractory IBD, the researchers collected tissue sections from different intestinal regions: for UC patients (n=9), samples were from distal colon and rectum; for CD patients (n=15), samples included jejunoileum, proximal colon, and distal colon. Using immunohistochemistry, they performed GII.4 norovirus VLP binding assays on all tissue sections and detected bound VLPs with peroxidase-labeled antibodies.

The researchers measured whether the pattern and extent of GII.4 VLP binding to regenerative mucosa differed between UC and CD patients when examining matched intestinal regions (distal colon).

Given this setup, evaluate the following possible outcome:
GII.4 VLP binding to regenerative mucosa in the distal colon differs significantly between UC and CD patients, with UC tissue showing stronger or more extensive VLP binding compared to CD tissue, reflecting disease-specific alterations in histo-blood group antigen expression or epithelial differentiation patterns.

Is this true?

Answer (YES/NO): NO